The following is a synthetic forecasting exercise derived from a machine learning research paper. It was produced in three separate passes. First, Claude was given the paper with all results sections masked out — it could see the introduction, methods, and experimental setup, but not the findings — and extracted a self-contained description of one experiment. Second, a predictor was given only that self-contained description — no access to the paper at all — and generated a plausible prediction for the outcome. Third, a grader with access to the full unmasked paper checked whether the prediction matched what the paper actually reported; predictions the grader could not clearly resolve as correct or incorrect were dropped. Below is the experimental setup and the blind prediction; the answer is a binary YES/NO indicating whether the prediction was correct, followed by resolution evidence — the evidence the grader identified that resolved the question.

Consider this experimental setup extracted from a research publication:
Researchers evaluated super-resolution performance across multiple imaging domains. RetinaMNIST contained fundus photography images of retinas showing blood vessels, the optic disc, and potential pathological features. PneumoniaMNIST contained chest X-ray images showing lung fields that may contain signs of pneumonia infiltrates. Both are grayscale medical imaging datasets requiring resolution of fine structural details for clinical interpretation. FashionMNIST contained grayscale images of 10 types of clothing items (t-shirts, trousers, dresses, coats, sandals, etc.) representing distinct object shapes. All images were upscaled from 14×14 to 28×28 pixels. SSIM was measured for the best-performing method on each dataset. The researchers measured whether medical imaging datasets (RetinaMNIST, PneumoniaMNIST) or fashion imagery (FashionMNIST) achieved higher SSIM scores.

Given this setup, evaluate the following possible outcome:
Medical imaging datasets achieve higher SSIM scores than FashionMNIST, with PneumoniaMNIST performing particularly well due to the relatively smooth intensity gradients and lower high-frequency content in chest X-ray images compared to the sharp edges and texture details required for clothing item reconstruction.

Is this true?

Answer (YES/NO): NO